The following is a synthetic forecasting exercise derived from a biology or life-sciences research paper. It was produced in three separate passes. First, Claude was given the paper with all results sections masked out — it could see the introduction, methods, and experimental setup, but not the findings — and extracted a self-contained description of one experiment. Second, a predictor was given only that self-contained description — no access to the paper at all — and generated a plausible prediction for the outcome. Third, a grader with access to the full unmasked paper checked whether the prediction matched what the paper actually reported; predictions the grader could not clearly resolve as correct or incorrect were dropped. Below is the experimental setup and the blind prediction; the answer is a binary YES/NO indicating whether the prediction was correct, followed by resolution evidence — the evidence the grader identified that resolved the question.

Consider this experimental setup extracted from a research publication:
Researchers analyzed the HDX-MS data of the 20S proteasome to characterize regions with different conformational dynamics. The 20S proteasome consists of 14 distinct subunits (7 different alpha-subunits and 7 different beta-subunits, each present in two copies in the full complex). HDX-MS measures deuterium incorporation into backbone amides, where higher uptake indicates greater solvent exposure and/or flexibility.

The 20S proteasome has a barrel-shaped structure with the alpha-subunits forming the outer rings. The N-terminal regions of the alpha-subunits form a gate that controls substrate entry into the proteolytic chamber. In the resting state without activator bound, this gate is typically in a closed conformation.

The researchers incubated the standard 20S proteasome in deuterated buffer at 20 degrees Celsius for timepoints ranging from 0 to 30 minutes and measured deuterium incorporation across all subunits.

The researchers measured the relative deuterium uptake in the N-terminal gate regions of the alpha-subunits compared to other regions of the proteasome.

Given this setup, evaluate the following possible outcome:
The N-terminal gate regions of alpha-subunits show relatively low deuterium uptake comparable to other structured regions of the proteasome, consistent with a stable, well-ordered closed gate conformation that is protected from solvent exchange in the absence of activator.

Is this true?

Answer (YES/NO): NO